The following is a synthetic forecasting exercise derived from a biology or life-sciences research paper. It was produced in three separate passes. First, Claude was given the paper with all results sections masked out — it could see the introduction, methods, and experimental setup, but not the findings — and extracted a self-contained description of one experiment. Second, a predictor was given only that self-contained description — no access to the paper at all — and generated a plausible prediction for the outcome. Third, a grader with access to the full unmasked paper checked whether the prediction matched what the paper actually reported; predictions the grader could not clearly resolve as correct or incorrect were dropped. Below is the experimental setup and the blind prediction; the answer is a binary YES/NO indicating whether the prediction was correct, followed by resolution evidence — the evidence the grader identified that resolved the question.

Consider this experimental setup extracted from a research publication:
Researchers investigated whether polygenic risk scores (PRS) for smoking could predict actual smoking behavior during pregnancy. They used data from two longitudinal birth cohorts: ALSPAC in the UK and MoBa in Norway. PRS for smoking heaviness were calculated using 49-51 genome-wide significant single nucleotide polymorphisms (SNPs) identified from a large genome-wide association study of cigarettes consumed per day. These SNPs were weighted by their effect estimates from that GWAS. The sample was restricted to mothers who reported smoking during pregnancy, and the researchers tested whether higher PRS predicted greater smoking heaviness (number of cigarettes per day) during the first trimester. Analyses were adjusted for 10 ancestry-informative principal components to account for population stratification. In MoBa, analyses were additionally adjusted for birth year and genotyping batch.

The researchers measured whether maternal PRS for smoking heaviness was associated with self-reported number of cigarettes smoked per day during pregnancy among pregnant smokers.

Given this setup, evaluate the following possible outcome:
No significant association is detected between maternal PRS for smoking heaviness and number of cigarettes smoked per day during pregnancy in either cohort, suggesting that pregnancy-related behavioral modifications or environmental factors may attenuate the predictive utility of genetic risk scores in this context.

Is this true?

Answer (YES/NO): NO